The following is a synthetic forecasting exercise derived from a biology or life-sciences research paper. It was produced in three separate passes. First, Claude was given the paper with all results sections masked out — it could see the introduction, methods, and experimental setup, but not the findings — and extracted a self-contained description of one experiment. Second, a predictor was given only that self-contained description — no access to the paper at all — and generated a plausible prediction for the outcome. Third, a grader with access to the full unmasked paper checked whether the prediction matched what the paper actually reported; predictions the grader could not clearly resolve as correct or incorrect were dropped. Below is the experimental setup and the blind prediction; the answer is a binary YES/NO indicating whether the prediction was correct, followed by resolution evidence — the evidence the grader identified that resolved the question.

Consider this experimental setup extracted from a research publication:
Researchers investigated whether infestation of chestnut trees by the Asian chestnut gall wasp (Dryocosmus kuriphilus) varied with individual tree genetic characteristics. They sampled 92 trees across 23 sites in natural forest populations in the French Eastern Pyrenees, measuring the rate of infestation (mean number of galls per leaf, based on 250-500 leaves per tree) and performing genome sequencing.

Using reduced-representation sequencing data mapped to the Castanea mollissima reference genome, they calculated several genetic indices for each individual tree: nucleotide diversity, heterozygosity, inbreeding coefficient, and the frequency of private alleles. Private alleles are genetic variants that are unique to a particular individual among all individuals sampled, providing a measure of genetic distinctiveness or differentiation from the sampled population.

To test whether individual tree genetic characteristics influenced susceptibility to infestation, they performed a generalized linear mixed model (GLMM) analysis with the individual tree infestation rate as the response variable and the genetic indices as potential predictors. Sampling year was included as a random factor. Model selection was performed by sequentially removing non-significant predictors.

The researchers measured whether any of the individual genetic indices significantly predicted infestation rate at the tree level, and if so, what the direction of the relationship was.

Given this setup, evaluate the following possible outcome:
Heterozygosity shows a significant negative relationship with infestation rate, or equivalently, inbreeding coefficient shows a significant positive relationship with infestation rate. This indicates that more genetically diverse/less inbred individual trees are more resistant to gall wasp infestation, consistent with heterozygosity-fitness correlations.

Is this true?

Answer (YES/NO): NO